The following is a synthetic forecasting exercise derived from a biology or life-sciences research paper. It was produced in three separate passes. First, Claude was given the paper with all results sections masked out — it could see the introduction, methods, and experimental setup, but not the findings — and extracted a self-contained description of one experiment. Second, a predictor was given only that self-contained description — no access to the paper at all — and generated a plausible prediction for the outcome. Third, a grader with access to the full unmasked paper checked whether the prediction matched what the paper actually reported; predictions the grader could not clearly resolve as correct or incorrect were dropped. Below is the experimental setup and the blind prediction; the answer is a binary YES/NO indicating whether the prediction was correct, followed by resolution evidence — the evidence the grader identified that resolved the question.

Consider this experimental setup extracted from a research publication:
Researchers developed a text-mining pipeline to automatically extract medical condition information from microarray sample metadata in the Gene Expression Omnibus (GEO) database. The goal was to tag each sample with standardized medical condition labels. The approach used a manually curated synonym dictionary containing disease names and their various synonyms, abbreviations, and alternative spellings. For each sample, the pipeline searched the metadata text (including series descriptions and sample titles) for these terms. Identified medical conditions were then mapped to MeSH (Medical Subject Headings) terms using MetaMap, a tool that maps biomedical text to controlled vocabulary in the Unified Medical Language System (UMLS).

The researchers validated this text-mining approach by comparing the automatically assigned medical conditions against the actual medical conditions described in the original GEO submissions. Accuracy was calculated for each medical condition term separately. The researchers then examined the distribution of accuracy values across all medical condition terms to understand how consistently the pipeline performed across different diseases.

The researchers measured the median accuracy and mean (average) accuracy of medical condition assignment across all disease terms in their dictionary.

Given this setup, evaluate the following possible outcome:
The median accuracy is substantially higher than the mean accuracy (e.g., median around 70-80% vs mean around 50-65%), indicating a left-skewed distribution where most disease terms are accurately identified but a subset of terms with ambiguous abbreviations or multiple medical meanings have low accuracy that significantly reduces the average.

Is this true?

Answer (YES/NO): NO